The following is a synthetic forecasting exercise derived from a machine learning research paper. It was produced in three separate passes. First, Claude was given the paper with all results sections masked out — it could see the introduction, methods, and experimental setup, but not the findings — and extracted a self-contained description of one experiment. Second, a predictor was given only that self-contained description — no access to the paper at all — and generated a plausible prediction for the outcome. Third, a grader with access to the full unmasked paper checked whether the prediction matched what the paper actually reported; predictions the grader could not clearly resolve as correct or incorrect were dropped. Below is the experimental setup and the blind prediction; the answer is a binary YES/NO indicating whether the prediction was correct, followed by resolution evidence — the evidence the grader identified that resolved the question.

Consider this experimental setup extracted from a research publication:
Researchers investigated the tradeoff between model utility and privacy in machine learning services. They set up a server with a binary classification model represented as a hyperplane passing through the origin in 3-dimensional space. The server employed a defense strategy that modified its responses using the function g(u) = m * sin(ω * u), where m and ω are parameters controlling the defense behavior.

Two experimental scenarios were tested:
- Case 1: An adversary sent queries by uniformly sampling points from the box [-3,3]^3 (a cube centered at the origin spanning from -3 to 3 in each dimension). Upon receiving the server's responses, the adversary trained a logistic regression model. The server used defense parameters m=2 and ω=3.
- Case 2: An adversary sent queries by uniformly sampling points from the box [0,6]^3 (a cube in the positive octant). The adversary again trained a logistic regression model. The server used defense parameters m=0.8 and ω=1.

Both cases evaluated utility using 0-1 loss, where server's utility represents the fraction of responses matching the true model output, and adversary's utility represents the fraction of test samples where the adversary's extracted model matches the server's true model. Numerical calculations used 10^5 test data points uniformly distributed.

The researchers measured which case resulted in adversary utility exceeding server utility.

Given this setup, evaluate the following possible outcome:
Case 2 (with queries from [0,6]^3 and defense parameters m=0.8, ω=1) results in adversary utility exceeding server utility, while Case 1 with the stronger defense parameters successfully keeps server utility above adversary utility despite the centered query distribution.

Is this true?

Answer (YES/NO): NO